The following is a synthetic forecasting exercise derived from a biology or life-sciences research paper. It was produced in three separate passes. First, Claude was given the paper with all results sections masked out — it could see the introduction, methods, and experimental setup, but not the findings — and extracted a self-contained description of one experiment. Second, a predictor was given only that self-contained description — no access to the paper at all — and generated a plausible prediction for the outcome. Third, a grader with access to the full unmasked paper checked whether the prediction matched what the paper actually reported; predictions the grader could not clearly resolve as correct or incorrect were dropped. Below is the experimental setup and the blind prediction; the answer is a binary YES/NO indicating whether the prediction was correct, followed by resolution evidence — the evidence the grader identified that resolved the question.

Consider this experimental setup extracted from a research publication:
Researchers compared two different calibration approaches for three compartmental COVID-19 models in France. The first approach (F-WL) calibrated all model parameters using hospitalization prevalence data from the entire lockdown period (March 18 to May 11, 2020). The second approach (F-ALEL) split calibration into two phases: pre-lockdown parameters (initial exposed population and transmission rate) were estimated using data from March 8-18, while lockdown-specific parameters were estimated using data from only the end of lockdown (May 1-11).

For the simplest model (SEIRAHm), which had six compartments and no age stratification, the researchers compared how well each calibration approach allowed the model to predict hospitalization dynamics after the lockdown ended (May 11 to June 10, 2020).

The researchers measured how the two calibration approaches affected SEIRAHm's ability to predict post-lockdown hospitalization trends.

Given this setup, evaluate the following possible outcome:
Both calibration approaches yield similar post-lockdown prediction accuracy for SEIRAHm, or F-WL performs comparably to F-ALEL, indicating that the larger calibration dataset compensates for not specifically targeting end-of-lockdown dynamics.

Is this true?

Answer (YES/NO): NO